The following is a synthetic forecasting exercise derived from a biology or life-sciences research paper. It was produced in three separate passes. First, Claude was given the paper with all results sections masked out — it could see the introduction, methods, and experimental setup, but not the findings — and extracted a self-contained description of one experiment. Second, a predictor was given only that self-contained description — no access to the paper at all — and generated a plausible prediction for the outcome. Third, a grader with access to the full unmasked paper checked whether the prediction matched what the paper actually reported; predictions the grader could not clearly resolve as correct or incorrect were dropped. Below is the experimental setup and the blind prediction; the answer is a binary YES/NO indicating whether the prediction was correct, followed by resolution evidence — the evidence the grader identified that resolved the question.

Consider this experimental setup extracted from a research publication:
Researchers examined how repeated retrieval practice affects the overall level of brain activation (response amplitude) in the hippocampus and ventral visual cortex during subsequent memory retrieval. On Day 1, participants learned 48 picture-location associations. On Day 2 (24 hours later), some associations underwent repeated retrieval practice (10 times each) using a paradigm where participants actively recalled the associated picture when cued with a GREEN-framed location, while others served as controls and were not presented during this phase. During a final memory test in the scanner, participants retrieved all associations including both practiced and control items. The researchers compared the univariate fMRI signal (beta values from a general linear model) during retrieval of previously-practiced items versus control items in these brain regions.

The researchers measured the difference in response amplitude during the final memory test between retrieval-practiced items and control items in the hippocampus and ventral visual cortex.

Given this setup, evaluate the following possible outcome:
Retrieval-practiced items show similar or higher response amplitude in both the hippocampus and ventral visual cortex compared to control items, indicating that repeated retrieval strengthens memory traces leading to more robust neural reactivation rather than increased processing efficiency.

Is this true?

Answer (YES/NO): NO